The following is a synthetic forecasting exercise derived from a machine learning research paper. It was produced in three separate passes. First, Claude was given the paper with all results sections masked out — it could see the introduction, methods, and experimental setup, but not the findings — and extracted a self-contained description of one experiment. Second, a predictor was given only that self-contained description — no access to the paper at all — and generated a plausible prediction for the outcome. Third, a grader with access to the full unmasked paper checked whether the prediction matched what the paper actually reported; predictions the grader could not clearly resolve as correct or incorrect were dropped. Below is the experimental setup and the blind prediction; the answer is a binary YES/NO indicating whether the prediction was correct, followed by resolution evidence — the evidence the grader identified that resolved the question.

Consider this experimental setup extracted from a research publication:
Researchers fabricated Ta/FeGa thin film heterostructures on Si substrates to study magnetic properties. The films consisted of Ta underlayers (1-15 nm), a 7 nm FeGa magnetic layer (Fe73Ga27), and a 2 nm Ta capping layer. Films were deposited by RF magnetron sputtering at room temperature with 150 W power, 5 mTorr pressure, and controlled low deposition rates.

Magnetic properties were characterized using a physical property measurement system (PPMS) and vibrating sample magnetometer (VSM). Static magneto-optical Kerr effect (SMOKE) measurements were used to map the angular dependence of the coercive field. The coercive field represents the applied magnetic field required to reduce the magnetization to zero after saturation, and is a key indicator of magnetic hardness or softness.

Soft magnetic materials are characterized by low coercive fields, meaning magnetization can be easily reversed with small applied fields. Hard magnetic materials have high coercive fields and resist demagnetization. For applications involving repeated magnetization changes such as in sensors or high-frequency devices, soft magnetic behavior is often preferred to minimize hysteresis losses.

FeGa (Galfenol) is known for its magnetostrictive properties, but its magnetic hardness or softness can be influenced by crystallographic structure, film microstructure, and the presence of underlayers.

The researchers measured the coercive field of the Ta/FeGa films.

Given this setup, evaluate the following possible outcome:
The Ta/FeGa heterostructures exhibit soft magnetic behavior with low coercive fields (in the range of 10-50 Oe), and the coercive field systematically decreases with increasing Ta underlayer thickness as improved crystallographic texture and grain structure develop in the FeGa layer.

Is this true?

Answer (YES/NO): NO